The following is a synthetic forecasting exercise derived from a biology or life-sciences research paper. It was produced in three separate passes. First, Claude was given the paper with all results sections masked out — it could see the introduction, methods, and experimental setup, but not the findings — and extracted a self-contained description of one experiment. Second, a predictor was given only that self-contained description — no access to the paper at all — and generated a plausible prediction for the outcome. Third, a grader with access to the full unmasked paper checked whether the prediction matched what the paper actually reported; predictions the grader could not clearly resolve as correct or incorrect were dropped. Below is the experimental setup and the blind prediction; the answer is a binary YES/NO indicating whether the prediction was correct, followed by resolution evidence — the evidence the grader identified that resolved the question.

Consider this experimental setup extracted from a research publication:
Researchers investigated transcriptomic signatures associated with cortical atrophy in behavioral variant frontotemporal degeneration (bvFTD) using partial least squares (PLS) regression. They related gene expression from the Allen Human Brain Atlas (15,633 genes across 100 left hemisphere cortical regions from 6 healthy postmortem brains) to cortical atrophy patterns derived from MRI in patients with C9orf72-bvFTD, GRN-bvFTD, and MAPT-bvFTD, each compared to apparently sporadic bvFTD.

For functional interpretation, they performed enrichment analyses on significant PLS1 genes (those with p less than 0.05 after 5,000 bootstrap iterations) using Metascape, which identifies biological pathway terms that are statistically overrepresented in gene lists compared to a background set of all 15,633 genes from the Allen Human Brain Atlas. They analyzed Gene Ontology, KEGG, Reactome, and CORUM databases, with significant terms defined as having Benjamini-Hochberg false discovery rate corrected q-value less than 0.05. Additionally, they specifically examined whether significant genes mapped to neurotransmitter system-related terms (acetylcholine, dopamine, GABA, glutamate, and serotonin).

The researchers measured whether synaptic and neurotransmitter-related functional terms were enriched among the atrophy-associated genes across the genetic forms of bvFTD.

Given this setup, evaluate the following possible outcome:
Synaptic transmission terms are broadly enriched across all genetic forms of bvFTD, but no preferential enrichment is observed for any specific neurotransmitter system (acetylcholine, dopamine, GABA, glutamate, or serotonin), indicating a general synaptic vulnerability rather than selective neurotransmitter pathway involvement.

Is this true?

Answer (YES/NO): NO